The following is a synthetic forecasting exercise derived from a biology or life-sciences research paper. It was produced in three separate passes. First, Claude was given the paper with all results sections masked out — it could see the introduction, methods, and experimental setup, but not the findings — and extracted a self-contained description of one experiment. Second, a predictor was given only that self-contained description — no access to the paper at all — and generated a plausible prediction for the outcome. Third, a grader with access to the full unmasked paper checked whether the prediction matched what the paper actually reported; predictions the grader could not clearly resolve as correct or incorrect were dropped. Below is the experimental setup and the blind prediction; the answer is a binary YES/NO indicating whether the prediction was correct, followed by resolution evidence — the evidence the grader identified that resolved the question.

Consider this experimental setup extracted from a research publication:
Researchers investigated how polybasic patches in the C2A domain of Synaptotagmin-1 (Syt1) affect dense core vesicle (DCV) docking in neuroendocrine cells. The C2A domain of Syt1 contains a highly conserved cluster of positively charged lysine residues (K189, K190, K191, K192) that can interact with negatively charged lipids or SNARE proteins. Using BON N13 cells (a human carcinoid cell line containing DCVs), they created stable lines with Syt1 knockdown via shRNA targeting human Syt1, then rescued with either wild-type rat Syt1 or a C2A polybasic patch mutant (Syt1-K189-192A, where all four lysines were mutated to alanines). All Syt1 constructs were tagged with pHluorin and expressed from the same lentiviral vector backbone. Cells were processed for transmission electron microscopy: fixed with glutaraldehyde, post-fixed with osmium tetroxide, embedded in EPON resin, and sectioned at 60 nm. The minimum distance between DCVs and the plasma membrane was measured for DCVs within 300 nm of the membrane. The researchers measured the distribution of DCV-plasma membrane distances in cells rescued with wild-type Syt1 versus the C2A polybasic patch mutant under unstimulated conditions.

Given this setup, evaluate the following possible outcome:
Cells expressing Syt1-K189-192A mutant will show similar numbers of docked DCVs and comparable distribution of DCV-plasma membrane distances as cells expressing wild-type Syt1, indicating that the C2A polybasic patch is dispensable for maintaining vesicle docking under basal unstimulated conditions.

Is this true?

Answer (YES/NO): NO